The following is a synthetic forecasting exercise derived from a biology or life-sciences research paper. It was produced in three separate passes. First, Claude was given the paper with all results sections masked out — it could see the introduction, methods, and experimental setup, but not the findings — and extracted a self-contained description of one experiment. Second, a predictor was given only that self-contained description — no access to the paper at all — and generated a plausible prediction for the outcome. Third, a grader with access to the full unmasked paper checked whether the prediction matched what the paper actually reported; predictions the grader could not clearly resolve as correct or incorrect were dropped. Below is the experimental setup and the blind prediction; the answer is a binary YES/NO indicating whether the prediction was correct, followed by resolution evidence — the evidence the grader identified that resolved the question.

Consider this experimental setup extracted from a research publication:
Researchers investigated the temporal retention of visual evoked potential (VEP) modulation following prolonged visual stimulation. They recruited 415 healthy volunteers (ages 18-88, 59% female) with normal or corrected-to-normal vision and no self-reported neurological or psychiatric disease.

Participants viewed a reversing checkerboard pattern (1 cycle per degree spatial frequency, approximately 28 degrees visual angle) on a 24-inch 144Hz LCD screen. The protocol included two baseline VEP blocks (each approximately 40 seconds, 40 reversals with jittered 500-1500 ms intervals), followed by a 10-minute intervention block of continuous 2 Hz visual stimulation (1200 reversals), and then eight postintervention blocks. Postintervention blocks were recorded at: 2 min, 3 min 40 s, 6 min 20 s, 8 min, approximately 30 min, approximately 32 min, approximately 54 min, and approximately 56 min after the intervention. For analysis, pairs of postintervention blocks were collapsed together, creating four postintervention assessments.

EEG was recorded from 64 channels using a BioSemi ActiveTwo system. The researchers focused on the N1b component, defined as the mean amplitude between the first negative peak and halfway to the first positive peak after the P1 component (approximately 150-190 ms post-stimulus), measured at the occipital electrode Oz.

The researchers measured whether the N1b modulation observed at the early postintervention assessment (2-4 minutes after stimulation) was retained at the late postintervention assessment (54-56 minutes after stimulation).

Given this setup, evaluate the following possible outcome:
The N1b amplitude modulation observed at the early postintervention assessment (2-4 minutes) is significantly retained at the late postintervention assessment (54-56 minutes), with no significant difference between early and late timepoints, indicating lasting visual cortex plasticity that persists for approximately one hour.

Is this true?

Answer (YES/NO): NO